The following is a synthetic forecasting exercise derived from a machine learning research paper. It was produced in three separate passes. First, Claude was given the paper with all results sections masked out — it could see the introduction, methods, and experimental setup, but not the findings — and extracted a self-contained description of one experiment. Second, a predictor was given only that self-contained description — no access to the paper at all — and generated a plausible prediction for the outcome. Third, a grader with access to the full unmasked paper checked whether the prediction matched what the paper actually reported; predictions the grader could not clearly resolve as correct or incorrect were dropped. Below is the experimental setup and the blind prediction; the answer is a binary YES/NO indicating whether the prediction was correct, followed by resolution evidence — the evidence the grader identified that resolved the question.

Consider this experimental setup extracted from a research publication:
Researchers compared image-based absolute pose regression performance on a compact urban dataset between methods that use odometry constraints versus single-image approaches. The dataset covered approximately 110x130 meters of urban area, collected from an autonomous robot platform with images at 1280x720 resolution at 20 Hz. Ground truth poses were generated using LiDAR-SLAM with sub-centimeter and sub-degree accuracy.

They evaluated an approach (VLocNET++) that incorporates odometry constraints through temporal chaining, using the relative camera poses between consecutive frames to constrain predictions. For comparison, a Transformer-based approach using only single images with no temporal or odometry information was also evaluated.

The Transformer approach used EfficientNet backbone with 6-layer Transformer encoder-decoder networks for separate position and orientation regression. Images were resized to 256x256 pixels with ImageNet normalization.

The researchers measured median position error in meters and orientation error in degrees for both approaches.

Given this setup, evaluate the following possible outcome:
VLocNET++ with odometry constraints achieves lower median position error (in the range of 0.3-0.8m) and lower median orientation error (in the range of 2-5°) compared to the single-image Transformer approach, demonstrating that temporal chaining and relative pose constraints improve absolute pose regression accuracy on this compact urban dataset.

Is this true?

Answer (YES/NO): NO